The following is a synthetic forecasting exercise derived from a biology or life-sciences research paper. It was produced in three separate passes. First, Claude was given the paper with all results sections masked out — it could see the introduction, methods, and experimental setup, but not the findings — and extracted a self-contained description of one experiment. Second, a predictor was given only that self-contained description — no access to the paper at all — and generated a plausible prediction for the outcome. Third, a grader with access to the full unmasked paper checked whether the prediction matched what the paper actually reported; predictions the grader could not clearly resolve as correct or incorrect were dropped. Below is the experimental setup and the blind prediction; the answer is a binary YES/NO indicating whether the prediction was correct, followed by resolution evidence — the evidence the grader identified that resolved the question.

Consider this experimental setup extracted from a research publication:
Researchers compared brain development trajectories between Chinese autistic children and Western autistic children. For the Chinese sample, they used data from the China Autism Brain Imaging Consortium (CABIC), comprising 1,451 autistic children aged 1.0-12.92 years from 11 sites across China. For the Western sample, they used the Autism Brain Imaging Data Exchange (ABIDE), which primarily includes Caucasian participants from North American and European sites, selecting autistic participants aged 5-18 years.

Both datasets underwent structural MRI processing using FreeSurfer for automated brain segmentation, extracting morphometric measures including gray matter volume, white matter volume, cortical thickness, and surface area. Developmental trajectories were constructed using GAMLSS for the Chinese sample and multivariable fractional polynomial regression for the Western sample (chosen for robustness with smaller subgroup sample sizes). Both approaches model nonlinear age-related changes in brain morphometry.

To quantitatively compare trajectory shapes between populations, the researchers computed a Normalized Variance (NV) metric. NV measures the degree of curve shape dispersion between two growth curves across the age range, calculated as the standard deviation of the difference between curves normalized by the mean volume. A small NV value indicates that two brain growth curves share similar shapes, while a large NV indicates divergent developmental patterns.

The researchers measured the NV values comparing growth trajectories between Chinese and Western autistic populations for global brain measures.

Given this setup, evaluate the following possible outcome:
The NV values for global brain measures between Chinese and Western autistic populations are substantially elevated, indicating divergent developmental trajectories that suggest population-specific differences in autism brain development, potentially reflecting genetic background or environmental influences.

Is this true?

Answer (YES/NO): YES